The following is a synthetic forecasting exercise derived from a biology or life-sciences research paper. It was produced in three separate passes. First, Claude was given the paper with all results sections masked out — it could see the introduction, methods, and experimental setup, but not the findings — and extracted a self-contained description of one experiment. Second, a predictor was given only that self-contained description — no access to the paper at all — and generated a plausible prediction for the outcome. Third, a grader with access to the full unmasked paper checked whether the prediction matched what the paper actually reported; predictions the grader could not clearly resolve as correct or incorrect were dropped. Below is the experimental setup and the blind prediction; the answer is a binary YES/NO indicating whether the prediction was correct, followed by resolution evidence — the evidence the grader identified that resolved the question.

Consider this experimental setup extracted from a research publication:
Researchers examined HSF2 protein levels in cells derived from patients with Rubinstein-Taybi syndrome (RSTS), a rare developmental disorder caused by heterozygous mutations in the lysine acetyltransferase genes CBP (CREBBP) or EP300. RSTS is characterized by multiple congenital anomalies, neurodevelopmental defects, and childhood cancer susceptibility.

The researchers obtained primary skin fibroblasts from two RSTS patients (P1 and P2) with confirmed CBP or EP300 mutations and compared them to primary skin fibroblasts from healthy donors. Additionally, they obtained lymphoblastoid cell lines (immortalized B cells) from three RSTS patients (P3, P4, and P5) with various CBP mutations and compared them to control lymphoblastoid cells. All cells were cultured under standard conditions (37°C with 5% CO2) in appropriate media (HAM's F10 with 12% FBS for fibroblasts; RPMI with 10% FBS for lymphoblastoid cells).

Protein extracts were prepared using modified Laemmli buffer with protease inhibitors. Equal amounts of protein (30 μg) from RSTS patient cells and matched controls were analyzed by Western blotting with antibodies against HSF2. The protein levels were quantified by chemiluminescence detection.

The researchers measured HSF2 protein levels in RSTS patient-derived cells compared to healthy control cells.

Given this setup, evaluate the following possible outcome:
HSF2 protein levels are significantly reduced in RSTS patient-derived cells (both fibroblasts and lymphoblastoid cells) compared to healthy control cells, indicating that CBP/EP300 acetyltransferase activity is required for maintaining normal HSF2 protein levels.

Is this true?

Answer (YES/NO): YES